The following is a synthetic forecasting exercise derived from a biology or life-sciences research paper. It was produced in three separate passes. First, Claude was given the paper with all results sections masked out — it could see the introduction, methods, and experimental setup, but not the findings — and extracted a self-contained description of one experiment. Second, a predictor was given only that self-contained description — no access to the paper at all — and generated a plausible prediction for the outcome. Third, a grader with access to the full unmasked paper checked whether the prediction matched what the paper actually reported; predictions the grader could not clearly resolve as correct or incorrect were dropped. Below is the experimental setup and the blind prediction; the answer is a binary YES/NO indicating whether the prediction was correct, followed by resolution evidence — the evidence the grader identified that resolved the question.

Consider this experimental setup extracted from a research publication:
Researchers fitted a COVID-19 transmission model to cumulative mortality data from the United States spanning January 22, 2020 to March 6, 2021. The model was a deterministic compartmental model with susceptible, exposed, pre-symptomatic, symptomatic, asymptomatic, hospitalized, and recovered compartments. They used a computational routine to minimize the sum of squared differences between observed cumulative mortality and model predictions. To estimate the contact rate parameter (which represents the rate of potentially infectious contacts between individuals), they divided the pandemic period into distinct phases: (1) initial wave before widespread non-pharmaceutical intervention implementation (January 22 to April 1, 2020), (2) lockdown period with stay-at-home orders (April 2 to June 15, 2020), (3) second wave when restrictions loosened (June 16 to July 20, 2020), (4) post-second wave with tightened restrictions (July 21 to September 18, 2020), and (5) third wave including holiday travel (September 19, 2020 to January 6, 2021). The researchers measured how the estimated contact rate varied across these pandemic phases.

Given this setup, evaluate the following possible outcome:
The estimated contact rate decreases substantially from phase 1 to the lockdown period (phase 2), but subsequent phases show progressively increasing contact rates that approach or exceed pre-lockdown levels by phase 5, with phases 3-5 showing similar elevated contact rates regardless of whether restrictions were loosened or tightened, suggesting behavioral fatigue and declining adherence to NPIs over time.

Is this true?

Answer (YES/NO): NO